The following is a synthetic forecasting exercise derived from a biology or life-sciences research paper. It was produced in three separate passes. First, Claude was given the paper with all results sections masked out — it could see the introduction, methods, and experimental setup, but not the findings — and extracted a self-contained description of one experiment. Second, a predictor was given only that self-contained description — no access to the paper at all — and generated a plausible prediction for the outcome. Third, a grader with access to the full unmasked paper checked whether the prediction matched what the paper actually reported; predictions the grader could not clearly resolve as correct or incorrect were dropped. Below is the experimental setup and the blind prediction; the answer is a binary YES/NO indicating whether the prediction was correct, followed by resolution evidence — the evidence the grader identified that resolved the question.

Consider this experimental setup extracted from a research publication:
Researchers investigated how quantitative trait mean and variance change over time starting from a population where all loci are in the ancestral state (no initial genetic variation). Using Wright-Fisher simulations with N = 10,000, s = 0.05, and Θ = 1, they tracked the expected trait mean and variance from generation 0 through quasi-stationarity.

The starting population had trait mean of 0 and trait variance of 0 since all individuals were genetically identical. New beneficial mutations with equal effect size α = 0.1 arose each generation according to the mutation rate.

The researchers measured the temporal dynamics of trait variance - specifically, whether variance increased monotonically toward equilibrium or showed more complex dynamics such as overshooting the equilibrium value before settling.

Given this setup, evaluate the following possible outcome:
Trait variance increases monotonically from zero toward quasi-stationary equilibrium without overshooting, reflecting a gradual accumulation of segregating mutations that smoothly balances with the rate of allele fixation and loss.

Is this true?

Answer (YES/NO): YES